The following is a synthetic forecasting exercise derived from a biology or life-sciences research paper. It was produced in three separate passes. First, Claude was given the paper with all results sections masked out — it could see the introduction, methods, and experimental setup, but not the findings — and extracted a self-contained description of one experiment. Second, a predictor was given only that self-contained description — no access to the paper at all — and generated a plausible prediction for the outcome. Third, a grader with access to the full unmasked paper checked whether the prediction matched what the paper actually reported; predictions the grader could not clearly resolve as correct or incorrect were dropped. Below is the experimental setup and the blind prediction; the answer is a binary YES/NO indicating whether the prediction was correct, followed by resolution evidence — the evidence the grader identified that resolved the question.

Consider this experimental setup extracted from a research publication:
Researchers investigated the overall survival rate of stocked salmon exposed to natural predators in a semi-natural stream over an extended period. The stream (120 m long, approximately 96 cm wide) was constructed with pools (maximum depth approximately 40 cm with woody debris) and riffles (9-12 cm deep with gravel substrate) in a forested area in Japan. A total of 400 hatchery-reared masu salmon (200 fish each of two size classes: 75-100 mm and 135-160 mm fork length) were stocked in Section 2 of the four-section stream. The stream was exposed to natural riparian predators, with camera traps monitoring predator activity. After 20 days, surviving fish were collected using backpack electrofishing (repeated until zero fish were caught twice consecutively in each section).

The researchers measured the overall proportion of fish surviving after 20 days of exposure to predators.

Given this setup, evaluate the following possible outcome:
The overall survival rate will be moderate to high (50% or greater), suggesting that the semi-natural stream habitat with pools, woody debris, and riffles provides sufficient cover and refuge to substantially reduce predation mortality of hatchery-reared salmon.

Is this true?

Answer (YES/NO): NO